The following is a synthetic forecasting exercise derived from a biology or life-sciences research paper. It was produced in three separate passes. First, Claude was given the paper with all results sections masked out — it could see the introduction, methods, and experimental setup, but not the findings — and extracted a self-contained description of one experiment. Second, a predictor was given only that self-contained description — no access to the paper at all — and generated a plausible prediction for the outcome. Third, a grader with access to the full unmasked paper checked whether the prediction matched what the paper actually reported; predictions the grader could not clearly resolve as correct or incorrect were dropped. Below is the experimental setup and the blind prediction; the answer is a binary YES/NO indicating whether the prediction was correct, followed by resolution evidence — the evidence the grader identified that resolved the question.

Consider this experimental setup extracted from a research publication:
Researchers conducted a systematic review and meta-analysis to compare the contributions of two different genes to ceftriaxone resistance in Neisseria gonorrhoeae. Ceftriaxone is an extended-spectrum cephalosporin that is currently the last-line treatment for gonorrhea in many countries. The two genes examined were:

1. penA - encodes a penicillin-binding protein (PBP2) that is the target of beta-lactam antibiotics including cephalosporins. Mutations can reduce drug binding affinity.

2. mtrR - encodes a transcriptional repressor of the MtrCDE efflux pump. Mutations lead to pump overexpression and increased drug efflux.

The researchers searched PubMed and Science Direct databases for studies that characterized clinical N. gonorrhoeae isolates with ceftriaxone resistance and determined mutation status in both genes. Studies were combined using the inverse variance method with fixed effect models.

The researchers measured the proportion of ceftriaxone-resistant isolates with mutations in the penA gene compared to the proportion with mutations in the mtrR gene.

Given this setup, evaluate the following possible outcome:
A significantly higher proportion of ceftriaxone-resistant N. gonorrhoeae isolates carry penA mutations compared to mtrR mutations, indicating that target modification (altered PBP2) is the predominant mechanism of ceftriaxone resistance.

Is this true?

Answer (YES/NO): NO